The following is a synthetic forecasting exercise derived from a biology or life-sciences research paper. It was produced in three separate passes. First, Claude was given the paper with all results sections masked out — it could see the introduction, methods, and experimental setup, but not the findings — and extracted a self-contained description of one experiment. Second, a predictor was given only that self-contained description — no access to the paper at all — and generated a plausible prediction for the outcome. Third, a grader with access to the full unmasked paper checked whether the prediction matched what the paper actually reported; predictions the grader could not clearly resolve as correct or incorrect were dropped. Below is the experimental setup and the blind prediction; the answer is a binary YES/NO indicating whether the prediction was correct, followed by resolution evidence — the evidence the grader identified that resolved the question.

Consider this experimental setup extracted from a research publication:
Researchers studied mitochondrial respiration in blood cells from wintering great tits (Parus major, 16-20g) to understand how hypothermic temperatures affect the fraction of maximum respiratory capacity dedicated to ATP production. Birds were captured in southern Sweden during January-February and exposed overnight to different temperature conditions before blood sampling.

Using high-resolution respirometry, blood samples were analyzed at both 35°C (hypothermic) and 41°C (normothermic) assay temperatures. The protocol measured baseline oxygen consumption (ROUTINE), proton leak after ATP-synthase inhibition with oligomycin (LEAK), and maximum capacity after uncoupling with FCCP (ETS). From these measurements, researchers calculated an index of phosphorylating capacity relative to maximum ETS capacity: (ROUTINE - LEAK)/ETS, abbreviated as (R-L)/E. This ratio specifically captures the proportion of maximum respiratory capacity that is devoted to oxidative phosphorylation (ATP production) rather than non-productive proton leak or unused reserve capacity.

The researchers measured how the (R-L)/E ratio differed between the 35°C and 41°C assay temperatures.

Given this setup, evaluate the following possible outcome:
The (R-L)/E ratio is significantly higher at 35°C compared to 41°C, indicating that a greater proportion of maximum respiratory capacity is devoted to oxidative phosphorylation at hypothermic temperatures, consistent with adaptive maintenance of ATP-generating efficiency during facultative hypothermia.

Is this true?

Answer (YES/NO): NO